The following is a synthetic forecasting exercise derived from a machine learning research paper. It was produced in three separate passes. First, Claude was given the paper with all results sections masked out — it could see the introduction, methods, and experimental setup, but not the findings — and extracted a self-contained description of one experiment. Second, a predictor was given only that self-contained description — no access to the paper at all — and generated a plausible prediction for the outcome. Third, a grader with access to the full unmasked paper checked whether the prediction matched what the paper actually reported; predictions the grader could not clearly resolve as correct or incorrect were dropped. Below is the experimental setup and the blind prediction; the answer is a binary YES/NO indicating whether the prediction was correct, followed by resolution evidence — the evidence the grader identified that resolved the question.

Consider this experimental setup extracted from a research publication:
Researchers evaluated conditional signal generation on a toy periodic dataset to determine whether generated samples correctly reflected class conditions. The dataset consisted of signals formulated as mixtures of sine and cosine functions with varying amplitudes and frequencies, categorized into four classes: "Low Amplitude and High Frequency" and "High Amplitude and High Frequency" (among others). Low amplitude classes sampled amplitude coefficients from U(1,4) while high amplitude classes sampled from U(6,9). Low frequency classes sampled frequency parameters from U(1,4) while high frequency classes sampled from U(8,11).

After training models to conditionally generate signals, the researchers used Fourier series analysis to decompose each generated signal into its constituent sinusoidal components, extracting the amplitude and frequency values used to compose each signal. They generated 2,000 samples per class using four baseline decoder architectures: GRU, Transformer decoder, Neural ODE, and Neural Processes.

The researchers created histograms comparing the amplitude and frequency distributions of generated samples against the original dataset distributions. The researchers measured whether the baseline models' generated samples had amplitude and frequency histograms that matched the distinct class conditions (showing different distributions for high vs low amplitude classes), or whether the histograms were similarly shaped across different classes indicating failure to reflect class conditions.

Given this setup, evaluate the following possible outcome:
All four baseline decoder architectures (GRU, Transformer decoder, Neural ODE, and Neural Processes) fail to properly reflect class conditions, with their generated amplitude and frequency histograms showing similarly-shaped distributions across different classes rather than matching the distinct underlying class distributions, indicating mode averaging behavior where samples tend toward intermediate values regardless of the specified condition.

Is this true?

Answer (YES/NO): NO